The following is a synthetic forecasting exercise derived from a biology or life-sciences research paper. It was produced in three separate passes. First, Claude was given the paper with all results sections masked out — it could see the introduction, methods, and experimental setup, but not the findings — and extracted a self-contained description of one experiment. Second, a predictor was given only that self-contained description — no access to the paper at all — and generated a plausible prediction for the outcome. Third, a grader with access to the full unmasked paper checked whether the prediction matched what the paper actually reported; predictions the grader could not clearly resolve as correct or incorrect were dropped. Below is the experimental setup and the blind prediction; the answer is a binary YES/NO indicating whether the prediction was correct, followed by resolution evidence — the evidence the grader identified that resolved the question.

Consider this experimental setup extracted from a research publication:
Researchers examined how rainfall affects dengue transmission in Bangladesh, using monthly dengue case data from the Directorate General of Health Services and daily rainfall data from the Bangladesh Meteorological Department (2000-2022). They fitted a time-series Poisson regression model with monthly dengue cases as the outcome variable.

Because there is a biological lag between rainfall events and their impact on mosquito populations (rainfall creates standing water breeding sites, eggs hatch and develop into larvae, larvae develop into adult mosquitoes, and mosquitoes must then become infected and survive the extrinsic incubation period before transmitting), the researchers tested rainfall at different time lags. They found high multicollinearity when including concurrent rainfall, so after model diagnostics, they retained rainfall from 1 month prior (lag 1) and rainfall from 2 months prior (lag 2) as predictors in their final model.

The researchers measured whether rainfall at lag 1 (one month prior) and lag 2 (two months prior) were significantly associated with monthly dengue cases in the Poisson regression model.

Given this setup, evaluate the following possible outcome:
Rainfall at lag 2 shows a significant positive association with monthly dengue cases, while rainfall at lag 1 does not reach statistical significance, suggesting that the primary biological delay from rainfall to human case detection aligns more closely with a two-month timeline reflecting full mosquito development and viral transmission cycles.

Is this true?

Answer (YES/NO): NO